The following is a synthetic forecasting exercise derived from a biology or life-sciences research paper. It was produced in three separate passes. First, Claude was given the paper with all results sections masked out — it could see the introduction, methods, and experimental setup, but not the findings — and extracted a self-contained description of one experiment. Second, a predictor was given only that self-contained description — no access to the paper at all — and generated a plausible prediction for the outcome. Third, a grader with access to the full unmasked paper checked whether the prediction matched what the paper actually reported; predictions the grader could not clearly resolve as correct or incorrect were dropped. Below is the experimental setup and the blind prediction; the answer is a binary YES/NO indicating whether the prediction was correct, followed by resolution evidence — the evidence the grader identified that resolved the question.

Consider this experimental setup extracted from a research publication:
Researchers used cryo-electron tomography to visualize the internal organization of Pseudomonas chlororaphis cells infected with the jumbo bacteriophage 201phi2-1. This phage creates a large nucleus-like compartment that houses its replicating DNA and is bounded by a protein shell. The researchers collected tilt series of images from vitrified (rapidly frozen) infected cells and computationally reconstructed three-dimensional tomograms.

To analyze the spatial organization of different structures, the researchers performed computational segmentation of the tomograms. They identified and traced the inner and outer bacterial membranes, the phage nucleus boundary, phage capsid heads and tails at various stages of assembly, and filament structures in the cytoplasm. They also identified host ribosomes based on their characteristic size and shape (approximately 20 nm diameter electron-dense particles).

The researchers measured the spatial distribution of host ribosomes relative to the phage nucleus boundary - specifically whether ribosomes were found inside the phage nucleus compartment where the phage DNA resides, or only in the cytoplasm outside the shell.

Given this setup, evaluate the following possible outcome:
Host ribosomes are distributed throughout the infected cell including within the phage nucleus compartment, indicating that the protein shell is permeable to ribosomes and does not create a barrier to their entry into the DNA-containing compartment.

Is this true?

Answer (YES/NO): NO